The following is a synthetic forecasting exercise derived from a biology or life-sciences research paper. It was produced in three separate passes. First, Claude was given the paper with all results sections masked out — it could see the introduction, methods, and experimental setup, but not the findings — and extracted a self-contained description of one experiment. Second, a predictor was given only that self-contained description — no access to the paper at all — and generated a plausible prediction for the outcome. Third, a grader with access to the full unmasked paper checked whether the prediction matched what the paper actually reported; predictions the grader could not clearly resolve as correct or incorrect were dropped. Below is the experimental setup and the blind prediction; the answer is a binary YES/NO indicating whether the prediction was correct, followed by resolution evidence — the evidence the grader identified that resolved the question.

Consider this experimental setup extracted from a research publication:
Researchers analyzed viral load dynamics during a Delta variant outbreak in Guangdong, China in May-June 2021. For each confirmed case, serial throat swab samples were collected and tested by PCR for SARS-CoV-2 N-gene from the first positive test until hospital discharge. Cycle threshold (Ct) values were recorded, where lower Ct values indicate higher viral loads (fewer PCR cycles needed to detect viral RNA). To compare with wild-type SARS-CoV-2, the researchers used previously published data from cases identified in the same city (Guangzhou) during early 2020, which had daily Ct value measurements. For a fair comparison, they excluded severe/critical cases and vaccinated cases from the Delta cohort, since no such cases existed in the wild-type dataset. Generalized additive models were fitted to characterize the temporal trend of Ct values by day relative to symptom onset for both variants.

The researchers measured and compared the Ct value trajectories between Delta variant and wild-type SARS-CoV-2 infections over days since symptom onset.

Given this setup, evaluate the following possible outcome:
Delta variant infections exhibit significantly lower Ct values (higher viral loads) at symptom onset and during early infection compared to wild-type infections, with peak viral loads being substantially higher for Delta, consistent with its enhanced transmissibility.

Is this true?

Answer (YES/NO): YES